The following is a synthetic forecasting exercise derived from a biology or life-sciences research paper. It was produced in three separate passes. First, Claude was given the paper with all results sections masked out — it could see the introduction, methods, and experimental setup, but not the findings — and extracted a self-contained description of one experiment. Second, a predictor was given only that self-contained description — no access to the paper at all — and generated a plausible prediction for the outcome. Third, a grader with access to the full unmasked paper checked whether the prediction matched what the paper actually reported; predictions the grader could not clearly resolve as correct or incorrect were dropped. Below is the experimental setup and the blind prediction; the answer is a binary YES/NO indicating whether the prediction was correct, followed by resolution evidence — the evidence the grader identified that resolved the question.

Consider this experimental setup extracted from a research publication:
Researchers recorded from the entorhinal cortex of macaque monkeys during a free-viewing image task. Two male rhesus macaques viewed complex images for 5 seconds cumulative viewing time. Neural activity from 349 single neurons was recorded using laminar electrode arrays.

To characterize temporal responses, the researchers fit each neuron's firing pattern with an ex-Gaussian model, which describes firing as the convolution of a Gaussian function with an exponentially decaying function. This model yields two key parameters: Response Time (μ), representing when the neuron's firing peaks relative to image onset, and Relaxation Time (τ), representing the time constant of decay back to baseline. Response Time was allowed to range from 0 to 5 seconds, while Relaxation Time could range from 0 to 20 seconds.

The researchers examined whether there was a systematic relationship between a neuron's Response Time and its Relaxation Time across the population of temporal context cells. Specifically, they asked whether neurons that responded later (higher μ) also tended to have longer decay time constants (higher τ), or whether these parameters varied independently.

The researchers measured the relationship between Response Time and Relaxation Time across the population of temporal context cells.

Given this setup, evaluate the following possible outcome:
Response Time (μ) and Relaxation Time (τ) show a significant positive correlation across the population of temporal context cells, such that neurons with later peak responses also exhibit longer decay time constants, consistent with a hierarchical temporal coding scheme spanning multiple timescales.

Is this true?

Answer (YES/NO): NO